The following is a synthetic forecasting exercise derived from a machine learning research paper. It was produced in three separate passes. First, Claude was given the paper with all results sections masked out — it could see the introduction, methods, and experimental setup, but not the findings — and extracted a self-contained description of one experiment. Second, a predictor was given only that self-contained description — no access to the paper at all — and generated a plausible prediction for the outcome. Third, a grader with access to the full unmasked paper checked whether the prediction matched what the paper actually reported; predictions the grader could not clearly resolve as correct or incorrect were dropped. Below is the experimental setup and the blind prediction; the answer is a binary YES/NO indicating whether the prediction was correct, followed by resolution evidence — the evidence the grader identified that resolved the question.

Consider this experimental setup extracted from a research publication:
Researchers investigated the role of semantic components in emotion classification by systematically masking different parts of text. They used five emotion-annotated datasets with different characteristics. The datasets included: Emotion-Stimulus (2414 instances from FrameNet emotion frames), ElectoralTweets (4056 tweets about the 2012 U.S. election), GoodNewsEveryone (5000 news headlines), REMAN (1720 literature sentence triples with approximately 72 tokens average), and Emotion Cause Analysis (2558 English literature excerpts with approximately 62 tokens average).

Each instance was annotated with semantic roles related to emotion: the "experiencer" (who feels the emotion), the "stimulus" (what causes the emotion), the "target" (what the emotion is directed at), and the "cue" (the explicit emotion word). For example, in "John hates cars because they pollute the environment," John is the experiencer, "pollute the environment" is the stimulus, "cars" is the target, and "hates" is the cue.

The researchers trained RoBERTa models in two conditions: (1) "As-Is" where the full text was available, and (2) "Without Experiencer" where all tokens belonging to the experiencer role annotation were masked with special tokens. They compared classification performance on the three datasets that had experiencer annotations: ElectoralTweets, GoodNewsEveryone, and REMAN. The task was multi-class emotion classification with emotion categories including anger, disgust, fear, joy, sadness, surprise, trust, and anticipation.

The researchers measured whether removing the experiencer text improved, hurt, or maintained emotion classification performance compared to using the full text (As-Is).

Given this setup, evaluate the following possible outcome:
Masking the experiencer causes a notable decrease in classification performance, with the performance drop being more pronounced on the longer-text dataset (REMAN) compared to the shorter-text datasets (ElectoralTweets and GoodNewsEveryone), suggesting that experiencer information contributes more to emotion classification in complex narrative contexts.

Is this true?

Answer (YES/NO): NO